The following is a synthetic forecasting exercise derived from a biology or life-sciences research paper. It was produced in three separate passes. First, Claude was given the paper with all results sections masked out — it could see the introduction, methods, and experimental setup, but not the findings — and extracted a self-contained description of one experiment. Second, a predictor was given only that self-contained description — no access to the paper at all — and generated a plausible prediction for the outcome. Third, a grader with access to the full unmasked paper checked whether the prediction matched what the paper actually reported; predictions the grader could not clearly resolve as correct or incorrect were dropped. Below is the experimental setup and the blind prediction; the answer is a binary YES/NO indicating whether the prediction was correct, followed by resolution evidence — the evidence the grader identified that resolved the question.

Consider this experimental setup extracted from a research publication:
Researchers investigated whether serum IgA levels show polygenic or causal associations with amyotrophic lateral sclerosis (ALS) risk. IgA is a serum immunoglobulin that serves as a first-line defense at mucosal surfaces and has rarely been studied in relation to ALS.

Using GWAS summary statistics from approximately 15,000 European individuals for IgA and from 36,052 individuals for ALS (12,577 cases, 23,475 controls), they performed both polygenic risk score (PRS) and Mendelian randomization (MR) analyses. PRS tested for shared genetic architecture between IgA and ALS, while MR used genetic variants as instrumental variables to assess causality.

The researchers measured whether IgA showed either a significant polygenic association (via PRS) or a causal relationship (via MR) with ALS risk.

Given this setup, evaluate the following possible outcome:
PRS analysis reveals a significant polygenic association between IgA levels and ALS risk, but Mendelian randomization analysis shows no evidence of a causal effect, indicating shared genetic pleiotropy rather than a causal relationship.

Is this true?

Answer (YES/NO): NO